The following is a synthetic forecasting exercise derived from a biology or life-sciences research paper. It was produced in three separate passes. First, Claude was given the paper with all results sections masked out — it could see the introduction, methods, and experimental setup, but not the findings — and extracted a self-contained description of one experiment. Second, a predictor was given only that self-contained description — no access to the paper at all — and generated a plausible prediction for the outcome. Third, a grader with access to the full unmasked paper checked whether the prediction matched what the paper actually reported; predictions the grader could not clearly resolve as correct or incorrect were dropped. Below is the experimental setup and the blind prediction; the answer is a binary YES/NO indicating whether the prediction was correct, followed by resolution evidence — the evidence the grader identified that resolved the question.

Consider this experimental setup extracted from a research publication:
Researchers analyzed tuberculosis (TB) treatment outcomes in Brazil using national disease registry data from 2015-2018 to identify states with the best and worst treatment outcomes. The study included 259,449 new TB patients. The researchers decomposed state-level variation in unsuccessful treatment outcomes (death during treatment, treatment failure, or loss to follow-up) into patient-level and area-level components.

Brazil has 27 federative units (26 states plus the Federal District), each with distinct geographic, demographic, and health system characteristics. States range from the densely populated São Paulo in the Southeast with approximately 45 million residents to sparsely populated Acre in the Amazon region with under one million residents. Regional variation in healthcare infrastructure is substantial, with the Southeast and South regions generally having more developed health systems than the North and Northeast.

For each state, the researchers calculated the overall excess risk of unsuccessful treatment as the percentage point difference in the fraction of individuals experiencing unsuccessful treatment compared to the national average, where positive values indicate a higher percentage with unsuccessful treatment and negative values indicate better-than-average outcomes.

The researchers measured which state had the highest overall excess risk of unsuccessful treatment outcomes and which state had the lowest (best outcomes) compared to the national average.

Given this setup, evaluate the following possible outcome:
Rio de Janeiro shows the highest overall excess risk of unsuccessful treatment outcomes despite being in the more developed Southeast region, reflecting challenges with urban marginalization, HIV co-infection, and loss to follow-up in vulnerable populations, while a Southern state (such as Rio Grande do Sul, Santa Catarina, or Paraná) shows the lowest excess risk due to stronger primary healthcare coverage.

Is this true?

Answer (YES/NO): NO